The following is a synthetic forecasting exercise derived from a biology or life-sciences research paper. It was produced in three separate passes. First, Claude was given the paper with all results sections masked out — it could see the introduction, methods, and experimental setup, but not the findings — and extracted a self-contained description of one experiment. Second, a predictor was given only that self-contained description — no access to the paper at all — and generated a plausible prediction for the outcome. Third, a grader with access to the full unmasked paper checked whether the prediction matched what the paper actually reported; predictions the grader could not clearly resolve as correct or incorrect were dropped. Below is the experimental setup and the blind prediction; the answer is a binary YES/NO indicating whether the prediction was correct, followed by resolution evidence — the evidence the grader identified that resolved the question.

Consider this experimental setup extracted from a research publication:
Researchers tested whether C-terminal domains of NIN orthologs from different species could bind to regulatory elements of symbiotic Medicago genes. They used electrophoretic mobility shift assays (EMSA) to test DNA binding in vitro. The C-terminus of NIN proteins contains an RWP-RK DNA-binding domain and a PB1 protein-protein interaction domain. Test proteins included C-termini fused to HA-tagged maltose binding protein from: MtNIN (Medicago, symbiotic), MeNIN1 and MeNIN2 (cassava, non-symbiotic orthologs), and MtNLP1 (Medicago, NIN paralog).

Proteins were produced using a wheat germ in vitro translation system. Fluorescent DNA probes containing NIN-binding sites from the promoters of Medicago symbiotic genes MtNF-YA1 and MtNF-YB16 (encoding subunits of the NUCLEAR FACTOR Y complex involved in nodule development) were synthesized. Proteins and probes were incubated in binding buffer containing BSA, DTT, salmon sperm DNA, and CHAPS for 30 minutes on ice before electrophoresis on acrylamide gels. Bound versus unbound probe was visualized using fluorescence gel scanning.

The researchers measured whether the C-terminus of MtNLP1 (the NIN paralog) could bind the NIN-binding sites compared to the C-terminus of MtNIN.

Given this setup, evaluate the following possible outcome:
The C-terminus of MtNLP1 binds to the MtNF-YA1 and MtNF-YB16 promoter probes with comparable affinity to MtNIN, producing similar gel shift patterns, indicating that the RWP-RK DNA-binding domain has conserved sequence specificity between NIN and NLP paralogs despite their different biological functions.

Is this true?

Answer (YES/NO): NO